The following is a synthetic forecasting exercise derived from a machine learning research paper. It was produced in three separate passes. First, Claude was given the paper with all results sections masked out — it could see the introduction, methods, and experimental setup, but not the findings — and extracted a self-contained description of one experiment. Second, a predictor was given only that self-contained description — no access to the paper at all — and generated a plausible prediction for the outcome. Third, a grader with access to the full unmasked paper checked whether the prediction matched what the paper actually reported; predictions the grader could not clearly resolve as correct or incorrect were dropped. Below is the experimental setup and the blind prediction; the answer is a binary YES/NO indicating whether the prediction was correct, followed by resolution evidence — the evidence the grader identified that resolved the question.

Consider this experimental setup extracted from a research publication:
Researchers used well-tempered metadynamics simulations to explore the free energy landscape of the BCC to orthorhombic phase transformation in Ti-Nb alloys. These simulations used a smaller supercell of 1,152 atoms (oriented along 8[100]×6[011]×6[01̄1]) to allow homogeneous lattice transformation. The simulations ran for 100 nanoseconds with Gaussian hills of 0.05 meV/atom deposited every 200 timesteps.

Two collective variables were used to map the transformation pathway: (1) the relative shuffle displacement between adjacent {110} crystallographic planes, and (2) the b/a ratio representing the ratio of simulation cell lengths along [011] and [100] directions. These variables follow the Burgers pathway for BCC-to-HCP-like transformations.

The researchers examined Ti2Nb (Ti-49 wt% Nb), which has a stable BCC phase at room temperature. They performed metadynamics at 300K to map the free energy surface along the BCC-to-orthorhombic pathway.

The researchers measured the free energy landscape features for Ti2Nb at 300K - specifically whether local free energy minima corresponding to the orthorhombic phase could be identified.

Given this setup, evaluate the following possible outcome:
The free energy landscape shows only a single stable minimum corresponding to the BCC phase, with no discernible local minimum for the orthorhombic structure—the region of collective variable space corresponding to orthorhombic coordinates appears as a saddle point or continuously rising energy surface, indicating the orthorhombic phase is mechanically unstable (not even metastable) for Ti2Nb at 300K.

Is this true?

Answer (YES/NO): YES